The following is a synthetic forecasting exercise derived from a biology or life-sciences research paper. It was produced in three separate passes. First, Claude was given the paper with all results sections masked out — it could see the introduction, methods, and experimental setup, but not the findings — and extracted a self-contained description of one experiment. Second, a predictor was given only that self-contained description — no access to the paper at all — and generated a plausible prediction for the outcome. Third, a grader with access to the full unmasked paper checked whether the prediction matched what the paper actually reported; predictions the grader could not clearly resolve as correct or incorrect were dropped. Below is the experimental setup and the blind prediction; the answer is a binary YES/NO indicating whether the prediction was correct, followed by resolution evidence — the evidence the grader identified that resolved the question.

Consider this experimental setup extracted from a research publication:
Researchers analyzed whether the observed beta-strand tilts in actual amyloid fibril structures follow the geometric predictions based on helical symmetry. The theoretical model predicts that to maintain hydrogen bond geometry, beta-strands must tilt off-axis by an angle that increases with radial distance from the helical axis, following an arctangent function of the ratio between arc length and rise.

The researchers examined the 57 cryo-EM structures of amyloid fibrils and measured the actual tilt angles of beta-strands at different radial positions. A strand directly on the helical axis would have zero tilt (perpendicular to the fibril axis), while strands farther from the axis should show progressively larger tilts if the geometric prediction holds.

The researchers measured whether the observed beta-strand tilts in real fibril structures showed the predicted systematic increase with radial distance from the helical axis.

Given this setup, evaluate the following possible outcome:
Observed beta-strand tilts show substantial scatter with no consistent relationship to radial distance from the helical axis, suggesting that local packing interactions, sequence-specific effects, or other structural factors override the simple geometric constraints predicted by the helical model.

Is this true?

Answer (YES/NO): NO